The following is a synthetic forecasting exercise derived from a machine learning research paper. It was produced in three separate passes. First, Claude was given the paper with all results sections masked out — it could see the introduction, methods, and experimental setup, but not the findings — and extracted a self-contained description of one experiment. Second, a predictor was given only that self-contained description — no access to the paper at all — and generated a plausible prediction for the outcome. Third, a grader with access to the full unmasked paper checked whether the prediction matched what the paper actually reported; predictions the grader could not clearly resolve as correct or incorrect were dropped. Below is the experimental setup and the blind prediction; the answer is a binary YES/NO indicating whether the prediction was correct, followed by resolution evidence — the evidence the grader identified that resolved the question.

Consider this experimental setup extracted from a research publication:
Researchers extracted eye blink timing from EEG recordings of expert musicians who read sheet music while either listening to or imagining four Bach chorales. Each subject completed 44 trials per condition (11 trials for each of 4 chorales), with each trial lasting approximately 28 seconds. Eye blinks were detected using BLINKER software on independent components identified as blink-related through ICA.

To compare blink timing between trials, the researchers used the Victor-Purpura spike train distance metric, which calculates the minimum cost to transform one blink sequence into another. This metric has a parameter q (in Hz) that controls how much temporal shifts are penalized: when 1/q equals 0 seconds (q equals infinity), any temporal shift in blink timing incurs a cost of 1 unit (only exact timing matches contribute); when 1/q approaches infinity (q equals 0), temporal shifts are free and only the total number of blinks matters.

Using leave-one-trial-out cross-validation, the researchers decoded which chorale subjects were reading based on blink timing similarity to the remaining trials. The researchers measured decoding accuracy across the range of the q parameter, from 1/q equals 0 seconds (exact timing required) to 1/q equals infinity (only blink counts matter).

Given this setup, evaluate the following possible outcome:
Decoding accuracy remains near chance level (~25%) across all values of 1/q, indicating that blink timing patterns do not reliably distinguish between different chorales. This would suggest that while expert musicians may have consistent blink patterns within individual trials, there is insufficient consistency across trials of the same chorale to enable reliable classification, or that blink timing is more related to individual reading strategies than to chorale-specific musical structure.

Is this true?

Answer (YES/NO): NO